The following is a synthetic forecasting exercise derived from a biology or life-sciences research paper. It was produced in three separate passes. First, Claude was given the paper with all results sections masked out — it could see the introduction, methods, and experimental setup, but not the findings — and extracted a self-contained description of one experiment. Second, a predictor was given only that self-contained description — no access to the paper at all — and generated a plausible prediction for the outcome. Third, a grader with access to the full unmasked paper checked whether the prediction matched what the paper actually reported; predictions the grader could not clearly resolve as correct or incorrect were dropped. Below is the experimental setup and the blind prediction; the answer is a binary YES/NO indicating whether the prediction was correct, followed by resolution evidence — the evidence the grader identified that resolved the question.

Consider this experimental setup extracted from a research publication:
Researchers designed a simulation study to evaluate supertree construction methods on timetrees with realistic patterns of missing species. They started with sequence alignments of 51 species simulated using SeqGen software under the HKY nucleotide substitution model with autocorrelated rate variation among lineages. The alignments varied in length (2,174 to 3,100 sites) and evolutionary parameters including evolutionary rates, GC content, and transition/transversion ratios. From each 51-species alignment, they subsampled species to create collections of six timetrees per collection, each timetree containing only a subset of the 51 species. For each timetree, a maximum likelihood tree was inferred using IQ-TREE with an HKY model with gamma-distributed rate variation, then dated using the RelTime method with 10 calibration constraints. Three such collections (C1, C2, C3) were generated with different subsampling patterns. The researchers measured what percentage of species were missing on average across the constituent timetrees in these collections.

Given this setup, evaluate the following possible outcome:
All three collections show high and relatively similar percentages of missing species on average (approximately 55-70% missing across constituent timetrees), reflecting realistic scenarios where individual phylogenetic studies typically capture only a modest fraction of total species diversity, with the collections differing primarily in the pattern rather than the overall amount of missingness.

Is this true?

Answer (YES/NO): NO